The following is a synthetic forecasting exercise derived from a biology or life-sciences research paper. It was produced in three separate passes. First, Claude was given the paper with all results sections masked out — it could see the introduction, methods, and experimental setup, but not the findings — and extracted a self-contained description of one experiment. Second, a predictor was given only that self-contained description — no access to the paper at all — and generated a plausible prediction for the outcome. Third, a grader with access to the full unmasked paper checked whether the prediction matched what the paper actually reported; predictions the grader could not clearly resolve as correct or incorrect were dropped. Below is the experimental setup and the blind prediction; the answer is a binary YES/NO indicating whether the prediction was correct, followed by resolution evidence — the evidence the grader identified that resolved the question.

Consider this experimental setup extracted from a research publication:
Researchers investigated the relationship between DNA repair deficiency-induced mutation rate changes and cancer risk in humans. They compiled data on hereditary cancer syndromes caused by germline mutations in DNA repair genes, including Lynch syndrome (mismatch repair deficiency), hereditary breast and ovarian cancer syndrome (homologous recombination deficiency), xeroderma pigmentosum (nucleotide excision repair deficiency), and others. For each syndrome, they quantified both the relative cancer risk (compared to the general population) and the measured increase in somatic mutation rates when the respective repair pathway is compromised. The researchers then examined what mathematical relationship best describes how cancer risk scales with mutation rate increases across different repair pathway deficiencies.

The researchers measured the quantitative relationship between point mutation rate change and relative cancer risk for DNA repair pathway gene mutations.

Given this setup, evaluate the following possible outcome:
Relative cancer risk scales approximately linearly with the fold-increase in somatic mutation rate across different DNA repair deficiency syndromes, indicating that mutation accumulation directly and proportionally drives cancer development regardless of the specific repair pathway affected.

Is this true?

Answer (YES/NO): NO